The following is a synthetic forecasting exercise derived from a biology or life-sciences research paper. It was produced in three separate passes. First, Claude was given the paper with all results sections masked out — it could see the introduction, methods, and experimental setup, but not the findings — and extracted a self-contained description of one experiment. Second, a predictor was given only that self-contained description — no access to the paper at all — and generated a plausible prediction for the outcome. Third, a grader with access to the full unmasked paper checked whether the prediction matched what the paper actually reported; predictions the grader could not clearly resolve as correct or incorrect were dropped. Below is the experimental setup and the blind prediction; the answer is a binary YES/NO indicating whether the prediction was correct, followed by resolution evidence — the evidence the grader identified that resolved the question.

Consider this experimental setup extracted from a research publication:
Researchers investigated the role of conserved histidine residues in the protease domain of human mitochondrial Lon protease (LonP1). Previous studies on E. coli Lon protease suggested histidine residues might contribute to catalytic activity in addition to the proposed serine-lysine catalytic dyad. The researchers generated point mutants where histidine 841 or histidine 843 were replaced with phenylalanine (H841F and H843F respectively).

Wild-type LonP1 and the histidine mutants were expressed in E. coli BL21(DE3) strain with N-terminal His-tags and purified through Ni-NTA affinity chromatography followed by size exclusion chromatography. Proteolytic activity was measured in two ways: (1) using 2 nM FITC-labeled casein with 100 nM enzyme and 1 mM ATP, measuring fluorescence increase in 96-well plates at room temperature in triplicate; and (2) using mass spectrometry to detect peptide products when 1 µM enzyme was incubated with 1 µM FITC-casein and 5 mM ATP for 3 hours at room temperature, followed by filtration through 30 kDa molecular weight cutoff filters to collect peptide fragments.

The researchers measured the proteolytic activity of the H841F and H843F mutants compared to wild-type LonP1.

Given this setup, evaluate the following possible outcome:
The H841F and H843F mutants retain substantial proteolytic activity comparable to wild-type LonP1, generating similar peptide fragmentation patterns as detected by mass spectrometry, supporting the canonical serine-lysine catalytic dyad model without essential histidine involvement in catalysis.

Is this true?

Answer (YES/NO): NO